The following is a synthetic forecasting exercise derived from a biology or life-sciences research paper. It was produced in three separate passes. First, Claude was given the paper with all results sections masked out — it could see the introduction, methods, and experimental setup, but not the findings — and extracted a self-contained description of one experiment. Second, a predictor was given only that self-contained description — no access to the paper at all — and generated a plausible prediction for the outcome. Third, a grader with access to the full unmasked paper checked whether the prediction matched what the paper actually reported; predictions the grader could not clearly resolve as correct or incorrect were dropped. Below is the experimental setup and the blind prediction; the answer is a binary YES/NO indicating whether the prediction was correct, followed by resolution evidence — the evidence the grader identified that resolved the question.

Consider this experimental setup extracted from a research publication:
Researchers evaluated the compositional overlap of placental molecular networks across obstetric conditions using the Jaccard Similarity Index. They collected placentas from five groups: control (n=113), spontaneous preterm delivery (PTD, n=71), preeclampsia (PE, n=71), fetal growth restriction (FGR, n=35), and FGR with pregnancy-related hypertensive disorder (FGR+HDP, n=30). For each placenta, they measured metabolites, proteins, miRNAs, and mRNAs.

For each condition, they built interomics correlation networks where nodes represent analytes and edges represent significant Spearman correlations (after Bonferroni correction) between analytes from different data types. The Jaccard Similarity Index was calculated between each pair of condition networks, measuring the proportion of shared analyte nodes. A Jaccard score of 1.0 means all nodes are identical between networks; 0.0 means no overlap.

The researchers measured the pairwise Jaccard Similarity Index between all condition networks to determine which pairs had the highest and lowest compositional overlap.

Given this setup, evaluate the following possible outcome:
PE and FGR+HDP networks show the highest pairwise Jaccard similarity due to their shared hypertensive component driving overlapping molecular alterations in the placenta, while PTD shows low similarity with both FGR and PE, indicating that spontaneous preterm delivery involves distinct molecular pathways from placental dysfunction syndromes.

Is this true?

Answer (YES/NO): NO